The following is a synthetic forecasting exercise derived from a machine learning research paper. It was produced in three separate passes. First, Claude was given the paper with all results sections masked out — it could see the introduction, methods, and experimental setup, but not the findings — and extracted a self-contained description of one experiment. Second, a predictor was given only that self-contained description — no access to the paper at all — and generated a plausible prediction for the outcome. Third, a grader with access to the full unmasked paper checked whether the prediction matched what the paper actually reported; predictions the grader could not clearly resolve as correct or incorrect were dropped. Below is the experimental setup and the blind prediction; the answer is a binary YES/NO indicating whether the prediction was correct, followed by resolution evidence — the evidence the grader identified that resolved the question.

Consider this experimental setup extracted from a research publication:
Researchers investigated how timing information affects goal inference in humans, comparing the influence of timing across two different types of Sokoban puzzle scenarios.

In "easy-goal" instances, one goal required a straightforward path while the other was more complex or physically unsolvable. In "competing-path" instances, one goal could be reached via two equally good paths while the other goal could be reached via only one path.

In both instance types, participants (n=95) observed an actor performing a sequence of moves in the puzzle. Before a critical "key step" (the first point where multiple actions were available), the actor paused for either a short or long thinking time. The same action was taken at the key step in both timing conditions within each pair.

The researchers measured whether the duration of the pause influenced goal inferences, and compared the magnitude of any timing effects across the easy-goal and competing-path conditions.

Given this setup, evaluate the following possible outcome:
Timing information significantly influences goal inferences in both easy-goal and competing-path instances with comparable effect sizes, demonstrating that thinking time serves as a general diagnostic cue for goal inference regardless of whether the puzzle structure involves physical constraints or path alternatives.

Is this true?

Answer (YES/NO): NO